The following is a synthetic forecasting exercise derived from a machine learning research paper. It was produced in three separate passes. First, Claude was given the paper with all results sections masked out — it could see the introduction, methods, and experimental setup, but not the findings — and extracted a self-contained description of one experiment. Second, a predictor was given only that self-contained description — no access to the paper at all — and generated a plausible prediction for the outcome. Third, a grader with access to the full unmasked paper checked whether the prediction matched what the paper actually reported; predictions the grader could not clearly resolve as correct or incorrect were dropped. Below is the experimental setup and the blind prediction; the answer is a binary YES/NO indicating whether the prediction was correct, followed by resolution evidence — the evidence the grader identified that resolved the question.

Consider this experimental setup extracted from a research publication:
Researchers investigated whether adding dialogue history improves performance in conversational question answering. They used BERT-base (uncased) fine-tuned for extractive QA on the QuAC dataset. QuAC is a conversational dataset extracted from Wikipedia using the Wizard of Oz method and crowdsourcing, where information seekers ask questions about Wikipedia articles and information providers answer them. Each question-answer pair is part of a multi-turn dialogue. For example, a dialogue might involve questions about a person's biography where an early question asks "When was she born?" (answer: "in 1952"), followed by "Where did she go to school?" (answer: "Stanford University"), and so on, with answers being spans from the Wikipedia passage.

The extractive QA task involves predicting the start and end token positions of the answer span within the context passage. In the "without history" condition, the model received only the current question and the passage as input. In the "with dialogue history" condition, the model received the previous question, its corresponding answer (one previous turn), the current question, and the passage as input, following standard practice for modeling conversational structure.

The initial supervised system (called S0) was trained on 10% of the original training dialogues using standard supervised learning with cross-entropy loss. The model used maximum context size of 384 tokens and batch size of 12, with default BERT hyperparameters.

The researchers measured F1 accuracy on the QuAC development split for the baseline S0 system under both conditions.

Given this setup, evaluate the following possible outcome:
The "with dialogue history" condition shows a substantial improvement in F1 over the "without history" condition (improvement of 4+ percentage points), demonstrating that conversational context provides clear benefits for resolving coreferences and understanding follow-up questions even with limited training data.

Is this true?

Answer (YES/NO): NO